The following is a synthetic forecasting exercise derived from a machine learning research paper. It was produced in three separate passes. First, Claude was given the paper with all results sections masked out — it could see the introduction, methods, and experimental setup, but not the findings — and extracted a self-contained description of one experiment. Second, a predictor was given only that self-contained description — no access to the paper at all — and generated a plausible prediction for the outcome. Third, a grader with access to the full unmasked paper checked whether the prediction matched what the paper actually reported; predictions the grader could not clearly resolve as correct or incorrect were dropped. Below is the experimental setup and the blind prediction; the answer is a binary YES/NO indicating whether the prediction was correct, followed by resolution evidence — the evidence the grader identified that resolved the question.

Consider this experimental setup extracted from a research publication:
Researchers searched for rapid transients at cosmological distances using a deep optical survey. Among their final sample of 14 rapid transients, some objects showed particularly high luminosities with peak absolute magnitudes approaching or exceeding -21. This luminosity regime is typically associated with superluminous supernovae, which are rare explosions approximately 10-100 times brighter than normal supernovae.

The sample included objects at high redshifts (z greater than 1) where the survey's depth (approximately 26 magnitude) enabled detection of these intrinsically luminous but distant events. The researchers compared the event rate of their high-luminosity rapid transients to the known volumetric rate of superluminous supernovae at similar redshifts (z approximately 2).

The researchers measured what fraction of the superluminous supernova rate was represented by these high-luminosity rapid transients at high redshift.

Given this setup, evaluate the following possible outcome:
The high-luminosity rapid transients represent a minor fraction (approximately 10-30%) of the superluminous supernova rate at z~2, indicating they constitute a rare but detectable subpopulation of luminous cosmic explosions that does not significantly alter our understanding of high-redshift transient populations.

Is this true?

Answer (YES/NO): NO